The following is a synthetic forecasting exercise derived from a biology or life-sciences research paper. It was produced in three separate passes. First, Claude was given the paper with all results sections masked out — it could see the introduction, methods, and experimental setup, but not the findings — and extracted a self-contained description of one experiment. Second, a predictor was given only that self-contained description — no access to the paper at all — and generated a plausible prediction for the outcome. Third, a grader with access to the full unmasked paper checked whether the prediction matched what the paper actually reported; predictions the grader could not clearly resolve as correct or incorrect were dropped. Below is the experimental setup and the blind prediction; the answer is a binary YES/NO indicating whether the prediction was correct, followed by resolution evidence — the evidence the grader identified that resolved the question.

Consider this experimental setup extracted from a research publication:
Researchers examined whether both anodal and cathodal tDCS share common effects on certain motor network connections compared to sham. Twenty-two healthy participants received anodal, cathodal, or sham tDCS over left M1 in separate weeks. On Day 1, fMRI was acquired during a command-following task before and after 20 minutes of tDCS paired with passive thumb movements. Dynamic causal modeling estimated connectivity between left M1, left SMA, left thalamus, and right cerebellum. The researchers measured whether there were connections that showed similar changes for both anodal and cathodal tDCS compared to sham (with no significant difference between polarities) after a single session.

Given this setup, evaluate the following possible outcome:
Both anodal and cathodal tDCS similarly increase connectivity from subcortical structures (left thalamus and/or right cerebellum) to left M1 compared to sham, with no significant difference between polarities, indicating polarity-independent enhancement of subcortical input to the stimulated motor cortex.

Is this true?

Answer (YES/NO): NO